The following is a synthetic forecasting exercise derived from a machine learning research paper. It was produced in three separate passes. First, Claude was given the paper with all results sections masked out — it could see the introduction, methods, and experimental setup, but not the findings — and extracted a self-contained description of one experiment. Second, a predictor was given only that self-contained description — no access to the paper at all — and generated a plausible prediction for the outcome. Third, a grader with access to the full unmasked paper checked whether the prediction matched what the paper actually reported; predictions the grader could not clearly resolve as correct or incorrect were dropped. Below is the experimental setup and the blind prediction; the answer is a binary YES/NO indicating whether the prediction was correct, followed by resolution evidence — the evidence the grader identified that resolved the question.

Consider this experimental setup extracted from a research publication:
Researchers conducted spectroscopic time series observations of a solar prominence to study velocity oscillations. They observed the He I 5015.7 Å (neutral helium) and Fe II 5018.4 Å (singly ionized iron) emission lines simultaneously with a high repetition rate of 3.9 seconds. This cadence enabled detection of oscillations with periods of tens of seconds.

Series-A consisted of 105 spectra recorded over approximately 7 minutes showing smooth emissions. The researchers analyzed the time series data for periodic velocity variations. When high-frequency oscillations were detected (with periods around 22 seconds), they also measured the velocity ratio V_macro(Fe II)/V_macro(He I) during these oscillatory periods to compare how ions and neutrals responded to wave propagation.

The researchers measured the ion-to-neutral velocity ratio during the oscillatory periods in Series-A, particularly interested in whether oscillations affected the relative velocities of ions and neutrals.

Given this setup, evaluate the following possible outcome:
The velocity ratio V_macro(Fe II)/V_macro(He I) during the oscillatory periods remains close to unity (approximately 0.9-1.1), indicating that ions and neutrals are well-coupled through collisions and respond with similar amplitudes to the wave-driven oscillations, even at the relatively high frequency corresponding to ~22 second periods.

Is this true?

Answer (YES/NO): NO